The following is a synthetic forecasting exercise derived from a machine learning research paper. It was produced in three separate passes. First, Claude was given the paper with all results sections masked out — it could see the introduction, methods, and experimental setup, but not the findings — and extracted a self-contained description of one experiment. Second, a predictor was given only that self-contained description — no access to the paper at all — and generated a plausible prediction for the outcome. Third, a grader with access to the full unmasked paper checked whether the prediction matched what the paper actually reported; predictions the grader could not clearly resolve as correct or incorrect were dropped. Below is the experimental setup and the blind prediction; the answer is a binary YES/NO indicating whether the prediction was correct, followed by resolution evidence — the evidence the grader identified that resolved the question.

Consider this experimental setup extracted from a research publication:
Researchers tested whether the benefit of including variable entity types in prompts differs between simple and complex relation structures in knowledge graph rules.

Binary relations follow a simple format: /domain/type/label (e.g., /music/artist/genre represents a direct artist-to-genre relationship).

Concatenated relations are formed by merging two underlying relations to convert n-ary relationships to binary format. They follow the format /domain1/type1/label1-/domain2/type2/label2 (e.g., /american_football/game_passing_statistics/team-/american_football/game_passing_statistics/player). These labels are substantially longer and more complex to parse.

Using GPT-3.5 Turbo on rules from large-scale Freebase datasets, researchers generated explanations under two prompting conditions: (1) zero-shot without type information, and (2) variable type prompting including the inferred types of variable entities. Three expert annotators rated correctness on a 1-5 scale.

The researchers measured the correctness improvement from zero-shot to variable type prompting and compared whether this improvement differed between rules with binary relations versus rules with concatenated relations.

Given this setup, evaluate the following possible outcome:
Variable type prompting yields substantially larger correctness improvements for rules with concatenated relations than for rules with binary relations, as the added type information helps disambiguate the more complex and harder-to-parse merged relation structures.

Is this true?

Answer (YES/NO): NO